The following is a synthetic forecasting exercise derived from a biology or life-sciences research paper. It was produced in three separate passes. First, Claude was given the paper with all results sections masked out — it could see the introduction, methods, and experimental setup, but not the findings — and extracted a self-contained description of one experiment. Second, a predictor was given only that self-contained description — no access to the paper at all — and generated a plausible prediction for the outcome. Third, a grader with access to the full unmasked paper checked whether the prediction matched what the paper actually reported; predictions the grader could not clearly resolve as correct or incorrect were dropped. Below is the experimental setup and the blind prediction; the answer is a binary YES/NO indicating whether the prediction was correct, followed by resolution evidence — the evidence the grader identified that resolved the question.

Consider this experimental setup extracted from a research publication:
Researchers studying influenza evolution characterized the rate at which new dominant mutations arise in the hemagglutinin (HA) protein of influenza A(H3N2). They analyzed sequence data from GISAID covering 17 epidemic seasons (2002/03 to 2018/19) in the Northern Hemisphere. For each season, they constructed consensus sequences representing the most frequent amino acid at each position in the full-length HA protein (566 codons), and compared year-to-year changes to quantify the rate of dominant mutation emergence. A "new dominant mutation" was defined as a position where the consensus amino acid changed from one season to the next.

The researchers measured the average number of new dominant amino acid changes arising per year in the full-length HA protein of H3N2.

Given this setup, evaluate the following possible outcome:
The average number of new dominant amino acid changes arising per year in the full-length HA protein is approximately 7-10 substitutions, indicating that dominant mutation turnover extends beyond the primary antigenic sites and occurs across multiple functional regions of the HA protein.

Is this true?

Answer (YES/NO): NO